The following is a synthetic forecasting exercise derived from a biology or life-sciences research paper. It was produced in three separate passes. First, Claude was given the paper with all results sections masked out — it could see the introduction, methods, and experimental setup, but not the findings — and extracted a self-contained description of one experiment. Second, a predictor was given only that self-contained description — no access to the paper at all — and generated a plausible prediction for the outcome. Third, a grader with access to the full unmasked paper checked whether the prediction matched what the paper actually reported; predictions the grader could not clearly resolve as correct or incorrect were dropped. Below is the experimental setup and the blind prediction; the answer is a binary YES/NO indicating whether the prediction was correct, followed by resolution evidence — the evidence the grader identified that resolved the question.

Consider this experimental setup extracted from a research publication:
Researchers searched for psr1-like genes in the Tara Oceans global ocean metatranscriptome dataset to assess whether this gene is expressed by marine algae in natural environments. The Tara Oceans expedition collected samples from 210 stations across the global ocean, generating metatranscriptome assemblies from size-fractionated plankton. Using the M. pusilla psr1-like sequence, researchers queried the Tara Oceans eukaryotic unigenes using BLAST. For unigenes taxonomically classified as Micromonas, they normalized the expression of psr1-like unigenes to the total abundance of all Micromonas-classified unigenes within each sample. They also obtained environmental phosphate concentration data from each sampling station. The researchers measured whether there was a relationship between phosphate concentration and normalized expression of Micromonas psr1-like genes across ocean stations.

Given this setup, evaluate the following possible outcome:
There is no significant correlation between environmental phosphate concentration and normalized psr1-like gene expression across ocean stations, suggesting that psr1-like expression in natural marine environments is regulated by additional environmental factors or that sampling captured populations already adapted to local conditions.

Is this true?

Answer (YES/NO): YES